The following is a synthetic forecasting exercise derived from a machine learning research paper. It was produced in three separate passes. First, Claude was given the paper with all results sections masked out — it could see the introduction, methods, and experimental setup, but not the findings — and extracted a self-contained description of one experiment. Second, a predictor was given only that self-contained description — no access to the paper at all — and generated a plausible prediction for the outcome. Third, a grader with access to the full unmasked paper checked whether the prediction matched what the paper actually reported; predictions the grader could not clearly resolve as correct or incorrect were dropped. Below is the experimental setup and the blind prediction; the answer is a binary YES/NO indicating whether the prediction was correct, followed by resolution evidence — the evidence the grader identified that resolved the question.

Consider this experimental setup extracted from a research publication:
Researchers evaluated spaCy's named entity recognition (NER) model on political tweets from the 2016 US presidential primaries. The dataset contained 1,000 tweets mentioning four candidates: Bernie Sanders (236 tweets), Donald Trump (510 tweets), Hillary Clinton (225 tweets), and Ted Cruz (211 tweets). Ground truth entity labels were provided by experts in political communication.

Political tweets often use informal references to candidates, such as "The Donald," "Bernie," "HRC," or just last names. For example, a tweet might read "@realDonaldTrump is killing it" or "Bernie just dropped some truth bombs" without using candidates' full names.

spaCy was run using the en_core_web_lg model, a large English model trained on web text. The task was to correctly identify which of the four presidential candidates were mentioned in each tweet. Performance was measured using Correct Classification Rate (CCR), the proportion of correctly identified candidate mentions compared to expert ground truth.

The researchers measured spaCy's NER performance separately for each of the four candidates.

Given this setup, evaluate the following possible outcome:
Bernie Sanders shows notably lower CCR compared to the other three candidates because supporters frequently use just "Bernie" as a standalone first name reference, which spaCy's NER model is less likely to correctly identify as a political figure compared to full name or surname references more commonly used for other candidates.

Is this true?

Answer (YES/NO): NO